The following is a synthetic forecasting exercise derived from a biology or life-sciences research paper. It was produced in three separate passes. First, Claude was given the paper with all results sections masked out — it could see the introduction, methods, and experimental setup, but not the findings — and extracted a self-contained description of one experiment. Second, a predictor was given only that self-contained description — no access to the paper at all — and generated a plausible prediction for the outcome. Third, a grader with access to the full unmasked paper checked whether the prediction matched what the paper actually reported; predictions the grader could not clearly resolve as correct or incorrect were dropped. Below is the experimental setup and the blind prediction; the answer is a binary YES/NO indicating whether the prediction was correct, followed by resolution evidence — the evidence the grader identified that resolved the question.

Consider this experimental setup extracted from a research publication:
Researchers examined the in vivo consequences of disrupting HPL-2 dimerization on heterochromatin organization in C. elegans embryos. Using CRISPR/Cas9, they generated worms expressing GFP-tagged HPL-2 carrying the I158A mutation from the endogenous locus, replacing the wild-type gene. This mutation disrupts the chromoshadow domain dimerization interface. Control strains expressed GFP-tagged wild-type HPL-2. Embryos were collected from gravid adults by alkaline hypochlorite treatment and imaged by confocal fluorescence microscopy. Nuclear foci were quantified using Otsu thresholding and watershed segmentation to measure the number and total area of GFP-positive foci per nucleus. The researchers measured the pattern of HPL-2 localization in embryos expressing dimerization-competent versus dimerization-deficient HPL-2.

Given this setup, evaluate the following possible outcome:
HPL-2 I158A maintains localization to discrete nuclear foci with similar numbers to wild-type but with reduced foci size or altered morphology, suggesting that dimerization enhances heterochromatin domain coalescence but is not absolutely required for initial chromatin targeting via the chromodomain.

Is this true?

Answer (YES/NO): NO